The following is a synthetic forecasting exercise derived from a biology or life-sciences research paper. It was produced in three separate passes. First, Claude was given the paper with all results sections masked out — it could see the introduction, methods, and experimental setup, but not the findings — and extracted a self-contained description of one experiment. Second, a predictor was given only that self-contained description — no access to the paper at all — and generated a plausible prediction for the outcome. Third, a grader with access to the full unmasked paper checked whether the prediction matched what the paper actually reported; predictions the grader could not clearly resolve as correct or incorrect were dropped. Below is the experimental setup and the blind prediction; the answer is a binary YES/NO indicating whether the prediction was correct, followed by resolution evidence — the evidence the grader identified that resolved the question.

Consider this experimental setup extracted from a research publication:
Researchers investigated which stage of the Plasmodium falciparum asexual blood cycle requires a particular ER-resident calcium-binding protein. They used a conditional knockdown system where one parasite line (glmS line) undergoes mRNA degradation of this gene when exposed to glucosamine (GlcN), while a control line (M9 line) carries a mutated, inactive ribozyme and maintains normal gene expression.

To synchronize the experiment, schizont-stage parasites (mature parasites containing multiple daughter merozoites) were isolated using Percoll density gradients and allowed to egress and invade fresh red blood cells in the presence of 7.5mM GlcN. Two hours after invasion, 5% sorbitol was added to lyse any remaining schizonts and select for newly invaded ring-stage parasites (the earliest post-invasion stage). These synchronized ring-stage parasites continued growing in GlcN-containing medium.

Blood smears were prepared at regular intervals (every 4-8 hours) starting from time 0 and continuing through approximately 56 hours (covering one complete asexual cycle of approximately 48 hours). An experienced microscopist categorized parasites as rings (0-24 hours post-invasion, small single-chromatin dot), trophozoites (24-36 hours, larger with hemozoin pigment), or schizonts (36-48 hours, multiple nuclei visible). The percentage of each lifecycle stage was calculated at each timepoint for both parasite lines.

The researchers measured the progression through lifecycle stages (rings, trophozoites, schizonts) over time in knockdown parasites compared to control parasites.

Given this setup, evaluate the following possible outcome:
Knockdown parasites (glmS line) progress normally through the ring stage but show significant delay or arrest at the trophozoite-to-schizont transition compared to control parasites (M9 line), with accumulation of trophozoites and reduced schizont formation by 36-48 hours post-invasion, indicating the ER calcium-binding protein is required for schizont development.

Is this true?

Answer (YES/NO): NO